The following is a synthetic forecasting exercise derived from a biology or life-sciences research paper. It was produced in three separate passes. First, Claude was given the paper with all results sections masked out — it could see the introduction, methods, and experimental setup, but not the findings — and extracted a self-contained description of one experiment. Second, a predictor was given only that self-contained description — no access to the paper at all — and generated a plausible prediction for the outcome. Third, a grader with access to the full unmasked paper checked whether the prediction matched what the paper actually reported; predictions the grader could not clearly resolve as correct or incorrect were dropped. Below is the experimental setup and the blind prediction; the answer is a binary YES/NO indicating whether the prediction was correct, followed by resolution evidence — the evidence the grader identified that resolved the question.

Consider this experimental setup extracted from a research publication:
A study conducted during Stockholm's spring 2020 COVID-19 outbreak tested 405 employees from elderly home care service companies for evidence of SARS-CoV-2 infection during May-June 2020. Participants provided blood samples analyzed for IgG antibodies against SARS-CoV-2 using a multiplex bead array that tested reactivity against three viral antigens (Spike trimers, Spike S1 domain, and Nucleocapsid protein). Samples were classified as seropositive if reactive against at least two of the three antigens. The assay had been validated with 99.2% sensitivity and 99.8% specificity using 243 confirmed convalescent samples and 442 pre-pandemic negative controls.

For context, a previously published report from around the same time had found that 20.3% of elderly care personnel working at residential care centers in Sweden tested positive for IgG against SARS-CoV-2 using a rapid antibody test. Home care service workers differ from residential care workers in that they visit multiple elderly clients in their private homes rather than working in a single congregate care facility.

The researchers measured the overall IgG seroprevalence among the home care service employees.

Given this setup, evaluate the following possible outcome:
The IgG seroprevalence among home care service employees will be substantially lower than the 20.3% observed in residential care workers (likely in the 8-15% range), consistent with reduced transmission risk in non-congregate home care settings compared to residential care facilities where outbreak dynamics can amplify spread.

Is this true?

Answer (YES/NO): NO